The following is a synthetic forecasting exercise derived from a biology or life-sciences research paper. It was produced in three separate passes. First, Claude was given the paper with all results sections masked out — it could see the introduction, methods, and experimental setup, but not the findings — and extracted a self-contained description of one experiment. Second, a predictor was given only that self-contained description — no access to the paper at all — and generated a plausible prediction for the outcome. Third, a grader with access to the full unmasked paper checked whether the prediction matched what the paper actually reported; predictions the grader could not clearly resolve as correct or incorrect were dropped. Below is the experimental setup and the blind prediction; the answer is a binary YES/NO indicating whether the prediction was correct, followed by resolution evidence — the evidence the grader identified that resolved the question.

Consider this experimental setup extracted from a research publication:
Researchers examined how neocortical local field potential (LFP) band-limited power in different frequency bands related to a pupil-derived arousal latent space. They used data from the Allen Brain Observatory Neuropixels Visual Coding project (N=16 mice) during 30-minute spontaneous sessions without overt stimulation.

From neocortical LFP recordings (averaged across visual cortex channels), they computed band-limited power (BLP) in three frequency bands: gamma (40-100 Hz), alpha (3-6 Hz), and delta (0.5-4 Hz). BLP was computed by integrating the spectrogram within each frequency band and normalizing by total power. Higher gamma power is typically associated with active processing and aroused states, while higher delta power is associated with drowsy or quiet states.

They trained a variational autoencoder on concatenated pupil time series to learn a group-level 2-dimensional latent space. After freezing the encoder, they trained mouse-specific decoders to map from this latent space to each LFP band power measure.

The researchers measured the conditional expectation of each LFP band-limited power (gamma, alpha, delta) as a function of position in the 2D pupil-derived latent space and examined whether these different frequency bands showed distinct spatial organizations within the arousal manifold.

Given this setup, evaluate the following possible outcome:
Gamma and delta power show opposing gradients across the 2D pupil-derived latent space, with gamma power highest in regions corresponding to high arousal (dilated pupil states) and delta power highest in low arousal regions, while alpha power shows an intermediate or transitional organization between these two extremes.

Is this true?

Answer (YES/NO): NO